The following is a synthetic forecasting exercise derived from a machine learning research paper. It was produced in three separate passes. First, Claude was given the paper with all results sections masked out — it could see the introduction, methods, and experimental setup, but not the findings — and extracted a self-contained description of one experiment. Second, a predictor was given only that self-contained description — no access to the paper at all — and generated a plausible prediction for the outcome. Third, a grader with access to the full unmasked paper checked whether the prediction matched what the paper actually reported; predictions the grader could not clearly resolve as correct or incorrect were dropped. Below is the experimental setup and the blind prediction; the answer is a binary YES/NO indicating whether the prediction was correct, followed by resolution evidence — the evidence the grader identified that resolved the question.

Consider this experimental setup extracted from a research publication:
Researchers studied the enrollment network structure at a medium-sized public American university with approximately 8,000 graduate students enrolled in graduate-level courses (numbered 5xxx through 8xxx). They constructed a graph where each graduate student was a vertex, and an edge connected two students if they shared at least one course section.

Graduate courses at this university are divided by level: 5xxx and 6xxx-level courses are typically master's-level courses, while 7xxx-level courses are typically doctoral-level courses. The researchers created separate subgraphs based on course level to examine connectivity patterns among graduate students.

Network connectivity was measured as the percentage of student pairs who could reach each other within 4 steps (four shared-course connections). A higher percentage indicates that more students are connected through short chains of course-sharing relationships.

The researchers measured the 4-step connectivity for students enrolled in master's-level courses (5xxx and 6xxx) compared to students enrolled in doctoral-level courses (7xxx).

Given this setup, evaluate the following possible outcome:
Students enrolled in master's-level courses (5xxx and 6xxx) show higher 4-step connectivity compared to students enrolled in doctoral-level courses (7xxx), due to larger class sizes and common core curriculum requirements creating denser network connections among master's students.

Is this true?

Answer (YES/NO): YES